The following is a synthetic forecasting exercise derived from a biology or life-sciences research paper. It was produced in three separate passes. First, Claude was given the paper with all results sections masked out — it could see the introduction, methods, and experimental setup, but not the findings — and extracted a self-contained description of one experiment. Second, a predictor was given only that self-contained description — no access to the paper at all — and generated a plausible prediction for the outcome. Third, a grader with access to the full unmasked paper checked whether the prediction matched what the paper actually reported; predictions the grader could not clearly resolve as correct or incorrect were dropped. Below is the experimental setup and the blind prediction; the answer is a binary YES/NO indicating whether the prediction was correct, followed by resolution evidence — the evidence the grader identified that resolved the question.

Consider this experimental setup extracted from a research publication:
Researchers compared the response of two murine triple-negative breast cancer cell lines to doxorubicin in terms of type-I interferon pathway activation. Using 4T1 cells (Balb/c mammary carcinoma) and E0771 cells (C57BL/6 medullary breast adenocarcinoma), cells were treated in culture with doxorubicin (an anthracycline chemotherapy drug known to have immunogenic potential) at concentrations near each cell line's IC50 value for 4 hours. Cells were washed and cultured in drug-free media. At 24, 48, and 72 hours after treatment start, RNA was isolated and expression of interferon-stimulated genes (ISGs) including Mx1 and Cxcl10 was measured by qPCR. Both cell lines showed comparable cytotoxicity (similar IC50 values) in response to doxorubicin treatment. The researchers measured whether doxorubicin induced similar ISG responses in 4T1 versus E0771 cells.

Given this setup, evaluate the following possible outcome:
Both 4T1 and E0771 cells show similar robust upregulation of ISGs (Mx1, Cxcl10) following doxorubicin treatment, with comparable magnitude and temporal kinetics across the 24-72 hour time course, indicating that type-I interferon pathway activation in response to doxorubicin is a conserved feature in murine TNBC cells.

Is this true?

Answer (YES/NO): NO